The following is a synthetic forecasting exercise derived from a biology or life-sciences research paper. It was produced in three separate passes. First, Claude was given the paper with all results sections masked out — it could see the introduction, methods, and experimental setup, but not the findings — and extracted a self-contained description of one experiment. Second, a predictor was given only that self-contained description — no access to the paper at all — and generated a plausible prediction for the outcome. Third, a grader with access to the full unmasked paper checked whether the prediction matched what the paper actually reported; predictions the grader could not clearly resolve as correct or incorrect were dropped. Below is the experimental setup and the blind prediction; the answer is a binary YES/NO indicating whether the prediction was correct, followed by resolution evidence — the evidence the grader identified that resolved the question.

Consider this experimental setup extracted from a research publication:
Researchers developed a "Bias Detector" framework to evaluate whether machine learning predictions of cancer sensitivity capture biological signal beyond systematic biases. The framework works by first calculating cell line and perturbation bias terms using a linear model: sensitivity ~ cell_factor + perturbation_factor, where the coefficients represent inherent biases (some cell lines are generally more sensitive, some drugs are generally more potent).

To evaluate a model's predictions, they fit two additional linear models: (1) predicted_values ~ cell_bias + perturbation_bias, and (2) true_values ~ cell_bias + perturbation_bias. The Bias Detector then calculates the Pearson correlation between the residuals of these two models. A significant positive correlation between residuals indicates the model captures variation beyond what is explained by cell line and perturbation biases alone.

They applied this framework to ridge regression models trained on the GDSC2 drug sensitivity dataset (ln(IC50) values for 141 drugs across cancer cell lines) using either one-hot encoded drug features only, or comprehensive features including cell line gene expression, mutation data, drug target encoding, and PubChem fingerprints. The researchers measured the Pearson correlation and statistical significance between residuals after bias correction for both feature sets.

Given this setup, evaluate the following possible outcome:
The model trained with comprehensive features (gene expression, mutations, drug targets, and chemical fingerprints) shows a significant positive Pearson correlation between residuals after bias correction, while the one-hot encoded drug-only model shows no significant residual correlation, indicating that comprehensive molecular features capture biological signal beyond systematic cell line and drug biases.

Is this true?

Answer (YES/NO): NO